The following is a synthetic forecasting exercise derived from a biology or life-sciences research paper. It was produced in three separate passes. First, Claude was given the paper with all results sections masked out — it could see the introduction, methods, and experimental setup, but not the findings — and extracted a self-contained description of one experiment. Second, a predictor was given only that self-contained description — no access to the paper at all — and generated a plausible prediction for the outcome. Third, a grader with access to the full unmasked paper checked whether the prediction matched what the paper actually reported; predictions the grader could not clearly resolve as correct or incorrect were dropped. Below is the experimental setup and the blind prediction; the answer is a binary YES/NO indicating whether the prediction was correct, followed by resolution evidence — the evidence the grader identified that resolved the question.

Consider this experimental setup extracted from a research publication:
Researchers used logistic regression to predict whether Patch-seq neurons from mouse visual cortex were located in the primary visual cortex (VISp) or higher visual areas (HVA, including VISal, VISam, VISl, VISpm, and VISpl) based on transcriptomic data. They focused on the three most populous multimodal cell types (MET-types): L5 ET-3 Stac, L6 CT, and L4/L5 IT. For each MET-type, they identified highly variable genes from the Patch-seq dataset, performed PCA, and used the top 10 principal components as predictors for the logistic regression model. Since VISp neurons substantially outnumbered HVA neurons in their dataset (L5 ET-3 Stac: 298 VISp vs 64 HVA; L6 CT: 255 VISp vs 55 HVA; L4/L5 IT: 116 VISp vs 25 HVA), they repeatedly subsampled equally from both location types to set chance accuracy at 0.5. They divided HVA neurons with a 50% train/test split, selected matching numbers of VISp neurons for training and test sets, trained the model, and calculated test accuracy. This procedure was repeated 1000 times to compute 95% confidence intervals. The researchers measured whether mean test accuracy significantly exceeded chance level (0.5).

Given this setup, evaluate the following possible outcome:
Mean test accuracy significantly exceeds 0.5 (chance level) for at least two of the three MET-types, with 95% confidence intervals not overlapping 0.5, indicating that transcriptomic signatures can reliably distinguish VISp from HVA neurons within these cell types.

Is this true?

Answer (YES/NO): NO